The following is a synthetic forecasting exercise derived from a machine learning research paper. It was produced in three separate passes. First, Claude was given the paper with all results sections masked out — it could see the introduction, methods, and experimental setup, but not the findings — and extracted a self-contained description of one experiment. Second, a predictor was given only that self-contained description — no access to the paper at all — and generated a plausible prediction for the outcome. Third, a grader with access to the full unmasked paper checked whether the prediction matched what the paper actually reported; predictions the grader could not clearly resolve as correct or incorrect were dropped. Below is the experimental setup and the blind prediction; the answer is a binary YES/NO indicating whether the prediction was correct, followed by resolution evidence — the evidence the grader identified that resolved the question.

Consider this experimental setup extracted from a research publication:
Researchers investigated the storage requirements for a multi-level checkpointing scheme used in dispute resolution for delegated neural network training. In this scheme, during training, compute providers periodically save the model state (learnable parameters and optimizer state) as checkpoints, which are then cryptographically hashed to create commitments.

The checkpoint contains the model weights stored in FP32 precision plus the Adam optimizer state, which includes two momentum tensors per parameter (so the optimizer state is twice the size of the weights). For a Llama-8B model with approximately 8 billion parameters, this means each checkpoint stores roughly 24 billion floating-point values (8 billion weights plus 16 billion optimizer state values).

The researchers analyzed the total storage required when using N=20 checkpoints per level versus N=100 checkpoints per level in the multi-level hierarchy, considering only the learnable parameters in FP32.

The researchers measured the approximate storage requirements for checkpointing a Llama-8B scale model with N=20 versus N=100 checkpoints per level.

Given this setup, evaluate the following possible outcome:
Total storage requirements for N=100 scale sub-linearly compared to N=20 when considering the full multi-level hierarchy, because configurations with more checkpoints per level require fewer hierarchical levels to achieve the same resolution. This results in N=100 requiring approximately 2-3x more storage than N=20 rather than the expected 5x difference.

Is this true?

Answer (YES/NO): NO